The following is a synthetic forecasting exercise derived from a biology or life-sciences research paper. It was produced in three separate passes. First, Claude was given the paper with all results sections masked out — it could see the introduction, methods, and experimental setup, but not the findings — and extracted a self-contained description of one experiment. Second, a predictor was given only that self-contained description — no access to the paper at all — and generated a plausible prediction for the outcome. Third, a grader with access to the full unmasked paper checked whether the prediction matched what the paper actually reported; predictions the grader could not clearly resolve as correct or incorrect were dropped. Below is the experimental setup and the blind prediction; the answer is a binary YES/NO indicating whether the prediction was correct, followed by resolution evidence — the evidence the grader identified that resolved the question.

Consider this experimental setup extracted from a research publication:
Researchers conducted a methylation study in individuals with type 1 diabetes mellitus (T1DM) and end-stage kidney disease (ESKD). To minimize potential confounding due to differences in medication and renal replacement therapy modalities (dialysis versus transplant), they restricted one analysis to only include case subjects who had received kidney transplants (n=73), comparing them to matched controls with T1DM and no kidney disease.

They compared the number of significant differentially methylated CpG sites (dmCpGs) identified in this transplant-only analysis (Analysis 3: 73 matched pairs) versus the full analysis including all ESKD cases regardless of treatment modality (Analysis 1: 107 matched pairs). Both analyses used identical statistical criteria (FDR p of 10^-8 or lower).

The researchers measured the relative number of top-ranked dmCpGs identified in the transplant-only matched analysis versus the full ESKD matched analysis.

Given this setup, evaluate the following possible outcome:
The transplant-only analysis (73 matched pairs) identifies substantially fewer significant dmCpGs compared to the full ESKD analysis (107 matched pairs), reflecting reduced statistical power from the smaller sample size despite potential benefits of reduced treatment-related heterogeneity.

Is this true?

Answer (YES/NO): YES